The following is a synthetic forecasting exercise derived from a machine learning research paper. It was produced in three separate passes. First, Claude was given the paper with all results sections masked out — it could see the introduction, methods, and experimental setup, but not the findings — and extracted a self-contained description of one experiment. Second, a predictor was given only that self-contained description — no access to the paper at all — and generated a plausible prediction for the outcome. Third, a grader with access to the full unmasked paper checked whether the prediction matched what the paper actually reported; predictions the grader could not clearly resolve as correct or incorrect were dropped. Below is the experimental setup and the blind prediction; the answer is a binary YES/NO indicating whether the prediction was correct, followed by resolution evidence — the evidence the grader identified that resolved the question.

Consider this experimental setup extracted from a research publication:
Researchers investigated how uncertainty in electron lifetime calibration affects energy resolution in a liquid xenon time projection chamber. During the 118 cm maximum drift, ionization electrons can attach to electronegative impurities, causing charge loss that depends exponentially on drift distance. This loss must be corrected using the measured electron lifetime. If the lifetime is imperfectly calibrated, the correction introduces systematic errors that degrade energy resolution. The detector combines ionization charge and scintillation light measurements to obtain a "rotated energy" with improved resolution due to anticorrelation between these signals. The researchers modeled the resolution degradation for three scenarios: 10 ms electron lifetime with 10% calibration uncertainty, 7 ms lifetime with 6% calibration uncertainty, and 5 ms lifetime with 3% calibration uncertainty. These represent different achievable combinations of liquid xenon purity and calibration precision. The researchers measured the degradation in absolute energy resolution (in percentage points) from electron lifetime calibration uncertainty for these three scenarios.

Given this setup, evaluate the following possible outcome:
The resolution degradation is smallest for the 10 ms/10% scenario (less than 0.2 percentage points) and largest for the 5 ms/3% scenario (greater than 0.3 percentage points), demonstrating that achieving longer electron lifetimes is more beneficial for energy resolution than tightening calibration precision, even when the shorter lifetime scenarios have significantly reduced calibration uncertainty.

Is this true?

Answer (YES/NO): NO